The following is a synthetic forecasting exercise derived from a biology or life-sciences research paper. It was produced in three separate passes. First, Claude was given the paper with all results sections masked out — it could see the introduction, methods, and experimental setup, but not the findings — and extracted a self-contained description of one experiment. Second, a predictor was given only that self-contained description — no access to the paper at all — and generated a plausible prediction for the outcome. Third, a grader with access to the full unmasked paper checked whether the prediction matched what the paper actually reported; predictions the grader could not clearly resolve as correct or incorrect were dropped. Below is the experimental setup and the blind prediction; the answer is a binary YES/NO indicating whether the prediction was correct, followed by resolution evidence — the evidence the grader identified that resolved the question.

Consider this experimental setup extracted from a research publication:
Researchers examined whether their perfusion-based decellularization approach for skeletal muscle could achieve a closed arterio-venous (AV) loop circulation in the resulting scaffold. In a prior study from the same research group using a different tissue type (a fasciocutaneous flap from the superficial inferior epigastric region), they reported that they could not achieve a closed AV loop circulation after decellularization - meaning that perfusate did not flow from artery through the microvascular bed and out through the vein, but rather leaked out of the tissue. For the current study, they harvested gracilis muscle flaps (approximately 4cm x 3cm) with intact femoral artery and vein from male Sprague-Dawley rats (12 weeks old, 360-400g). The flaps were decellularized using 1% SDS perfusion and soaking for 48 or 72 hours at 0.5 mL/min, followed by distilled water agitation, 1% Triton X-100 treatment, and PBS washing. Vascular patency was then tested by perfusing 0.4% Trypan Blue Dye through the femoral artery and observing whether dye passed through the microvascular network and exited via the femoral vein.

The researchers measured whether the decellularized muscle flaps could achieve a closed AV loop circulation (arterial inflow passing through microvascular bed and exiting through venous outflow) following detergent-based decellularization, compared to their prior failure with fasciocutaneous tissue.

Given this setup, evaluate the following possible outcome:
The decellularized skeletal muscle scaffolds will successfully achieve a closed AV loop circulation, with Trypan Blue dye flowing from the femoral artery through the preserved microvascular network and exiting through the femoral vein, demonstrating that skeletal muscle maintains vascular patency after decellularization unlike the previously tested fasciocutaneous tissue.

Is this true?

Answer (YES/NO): YES